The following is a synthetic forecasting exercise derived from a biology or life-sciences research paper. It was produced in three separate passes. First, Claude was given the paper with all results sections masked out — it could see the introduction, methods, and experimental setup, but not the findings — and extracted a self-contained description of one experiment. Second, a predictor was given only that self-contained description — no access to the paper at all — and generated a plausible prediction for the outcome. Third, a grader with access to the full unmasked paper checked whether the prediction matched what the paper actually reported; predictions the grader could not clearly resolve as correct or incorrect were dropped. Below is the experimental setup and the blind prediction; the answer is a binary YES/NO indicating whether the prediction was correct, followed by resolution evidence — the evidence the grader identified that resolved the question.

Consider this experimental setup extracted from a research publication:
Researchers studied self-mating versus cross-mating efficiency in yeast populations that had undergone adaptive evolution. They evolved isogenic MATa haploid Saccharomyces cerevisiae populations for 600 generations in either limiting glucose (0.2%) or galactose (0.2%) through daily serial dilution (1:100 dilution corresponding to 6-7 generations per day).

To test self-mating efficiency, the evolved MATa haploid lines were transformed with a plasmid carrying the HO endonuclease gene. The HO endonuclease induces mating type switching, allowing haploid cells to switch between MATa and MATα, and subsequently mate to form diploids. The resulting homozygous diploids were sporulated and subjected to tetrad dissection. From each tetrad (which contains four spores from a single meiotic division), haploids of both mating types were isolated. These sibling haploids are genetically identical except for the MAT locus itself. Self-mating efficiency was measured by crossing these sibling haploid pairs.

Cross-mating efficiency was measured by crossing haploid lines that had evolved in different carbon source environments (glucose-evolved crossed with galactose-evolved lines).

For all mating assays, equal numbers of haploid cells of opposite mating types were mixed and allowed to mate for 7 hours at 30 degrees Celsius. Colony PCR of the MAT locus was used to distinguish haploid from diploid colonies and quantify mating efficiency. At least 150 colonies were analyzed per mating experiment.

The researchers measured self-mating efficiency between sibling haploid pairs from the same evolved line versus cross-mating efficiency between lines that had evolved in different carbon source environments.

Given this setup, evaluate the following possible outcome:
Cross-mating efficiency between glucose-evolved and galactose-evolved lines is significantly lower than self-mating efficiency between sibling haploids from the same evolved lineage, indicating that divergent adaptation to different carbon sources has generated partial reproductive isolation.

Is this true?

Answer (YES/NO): YES